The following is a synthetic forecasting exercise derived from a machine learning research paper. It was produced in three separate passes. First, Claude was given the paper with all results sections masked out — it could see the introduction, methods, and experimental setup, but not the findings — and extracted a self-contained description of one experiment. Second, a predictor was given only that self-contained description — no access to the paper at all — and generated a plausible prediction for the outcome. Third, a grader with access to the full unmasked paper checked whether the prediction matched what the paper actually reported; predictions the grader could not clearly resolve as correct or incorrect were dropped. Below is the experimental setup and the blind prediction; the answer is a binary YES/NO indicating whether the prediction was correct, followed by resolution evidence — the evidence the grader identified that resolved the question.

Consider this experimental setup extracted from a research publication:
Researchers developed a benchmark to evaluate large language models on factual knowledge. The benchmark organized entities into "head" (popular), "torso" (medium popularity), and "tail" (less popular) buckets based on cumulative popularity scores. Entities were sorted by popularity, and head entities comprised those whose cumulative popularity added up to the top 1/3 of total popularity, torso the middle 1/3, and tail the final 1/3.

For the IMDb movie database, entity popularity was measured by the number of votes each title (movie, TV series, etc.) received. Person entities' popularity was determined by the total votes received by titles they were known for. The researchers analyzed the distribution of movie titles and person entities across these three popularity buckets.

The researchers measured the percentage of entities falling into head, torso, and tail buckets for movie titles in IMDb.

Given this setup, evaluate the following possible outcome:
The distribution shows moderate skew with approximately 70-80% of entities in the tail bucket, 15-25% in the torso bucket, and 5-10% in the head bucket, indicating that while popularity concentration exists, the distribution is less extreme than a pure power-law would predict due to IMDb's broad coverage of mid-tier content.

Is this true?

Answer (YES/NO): NO